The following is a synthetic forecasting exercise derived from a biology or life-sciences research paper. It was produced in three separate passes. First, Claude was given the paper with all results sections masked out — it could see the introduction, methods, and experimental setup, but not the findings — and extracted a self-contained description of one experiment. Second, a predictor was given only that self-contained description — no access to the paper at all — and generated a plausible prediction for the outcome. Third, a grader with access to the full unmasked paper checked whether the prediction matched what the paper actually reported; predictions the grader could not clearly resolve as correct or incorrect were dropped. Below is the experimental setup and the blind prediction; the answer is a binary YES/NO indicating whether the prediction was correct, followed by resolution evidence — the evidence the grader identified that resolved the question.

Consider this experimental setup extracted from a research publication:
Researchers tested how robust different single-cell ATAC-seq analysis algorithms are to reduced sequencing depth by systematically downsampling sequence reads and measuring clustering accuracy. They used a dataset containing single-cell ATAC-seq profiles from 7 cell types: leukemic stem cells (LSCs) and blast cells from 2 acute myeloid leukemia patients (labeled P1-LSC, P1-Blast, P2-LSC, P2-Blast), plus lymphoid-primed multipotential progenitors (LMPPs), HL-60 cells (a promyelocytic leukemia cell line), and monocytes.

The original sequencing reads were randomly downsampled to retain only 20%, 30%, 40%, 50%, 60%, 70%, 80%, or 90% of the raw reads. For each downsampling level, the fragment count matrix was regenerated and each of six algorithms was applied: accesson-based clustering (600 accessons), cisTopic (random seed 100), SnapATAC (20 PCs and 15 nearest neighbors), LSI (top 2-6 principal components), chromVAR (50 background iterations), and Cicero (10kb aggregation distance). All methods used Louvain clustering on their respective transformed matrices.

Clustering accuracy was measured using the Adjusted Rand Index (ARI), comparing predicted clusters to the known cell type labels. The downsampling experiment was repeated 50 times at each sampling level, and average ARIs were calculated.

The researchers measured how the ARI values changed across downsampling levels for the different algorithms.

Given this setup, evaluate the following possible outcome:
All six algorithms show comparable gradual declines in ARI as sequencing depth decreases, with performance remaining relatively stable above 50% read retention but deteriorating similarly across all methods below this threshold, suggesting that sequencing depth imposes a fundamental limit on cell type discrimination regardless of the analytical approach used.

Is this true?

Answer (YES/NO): NO